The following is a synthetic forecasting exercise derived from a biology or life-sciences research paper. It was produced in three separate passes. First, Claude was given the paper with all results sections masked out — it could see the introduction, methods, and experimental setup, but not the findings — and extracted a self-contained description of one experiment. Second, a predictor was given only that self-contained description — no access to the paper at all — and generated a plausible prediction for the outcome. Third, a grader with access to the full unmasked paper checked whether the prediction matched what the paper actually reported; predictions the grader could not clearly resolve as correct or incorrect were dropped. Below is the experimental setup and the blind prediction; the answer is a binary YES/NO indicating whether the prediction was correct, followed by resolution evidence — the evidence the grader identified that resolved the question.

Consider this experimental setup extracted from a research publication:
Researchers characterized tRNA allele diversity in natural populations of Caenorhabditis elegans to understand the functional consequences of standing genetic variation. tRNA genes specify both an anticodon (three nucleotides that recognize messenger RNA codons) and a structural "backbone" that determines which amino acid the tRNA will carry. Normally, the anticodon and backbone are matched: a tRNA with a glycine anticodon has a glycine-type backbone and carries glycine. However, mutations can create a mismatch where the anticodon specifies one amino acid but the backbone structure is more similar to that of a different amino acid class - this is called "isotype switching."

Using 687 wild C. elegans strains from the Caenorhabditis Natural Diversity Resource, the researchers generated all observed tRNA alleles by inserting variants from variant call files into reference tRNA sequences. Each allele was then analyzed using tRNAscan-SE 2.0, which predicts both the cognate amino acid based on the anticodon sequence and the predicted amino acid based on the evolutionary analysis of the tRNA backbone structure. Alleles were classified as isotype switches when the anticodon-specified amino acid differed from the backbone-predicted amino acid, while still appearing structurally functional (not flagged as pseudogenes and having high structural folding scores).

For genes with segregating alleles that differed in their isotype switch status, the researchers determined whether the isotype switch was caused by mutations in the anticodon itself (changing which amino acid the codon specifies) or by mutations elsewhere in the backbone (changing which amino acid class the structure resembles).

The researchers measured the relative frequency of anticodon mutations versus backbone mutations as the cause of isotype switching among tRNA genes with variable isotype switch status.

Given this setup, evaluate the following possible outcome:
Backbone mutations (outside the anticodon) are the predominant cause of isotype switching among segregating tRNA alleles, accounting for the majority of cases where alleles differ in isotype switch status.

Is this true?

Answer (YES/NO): NO